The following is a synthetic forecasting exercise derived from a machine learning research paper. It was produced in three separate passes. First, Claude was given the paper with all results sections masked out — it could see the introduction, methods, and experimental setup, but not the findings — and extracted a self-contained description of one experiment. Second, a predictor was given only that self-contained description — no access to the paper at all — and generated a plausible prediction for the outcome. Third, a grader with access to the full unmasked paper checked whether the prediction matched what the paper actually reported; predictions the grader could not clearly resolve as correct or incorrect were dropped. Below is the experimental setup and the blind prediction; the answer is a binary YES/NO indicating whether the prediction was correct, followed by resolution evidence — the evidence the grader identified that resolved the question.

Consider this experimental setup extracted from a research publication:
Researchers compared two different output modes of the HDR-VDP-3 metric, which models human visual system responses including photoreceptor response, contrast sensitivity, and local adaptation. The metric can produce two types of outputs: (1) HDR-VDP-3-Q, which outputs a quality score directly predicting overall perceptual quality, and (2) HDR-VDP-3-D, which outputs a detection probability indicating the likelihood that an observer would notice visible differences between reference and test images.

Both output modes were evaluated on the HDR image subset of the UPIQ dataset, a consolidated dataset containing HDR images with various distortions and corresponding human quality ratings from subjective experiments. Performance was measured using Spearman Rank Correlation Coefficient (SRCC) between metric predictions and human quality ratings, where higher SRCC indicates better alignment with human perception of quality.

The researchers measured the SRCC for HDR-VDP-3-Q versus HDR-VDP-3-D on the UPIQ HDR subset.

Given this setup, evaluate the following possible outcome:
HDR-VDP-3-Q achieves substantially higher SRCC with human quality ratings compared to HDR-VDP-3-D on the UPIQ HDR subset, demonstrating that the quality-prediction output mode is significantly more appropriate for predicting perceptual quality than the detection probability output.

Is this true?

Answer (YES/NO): NO